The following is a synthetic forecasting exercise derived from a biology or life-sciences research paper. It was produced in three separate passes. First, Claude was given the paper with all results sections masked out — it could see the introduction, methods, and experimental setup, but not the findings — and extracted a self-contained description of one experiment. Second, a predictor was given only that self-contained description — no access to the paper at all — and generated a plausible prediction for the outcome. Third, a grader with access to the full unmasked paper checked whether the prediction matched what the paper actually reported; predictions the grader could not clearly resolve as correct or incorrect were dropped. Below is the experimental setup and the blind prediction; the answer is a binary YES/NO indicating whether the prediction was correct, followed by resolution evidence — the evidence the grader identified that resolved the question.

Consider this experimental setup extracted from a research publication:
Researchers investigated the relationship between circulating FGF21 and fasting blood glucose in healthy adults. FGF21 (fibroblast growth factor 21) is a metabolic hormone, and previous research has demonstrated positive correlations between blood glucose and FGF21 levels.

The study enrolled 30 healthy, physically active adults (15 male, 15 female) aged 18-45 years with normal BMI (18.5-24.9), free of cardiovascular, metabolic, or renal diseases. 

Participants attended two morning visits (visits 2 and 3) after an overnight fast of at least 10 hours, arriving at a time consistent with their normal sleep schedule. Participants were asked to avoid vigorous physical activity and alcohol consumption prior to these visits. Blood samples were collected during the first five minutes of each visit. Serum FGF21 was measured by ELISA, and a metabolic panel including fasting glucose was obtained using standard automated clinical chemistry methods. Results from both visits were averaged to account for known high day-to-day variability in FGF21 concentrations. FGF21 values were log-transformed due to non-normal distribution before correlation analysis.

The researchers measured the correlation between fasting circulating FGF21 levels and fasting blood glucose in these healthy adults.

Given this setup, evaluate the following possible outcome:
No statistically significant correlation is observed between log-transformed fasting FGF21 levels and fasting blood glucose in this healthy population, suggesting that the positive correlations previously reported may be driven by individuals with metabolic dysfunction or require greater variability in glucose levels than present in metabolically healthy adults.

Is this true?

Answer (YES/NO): YES